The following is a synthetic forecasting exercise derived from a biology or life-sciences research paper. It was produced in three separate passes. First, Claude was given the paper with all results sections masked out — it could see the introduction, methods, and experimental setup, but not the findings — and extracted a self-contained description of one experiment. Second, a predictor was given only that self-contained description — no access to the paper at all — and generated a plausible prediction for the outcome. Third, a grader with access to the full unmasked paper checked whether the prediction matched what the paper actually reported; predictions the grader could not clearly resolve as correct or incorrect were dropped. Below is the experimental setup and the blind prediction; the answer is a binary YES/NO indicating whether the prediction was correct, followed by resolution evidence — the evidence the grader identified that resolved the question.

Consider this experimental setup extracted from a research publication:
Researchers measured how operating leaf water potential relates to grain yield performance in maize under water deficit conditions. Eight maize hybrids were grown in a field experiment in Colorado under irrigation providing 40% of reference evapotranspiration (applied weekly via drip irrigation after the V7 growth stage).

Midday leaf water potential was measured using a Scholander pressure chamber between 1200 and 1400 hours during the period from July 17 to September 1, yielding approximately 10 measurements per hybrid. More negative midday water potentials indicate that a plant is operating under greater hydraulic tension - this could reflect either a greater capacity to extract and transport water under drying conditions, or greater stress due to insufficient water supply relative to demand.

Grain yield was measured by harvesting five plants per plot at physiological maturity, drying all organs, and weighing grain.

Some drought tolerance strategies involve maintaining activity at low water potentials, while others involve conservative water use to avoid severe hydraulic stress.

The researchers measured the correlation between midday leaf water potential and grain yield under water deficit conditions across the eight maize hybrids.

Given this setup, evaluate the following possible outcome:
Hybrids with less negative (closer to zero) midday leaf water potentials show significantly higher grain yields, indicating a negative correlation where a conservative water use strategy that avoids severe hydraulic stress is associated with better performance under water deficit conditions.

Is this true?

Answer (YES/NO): NO